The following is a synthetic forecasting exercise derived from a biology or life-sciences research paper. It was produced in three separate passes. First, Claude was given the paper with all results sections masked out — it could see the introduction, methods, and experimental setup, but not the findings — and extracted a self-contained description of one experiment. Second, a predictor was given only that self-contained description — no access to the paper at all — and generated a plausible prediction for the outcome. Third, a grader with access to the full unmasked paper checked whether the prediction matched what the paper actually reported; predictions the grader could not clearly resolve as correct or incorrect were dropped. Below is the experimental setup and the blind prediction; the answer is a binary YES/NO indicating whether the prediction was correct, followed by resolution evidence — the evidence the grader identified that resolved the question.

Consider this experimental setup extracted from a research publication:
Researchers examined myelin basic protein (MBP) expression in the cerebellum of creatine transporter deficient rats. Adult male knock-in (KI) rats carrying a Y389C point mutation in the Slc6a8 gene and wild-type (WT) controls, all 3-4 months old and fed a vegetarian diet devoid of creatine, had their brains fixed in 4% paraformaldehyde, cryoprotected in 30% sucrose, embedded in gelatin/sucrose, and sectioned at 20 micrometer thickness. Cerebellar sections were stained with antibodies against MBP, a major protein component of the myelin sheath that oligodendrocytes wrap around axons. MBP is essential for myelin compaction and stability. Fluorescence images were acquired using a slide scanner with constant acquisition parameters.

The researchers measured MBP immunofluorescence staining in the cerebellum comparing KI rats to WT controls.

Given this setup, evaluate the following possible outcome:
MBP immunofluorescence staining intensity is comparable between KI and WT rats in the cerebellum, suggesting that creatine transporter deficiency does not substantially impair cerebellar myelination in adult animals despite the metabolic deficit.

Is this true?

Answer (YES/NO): NO